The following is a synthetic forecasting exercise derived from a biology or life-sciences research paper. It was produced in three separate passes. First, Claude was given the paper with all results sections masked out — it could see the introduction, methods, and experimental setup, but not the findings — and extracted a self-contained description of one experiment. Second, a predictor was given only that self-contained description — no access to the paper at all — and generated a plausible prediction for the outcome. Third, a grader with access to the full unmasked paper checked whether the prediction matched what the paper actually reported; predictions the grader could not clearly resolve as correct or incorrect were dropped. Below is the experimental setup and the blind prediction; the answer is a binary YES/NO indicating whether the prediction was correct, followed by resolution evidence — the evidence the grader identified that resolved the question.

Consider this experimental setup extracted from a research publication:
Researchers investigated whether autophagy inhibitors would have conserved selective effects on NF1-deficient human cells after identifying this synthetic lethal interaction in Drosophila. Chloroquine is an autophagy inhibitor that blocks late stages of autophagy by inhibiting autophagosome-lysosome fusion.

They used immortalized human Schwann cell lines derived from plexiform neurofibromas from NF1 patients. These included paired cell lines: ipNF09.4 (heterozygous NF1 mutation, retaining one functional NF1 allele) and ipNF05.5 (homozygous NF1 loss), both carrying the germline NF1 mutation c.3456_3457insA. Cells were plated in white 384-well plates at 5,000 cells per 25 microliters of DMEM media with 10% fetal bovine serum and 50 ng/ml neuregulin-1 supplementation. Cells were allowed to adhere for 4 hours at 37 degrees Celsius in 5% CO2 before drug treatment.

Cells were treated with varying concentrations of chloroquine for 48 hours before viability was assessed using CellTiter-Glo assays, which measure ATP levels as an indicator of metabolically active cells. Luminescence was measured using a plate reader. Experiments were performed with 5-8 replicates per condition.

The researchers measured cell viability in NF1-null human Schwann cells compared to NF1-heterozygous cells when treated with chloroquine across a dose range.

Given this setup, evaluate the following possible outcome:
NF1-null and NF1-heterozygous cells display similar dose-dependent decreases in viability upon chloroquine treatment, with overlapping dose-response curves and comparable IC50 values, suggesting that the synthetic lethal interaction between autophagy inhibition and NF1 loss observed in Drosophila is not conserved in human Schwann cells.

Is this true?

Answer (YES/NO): NO